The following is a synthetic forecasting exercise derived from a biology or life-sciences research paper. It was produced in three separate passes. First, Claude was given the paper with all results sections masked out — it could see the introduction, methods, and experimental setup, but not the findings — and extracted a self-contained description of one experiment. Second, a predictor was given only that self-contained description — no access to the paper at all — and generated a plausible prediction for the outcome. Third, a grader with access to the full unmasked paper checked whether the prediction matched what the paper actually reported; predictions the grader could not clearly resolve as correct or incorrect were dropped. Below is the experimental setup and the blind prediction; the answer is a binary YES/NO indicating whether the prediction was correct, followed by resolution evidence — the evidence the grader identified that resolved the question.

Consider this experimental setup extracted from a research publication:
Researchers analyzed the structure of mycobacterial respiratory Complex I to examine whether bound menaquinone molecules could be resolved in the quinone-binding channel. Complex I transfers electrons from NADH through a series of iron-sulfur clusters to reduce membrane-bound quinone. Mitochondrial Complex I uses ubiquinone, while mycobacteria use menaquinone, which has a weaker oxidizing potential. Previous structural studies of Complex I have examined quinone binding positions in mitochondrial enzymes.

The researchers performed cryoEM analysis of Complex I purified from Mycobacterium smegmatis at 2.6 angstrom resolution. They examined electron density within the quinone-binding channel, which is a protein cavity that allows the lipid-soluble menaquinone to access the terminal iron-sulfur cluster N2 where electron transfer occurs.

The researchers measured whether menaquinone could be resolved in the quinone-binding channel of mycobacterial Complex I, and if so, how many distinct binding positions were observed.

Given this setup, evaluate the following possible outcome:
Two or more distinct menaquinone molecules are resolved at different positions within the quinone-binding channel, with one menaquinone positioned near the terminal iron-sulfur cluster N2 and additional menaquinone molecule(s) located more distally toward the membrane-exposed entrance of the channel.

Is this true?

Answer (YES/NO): YES